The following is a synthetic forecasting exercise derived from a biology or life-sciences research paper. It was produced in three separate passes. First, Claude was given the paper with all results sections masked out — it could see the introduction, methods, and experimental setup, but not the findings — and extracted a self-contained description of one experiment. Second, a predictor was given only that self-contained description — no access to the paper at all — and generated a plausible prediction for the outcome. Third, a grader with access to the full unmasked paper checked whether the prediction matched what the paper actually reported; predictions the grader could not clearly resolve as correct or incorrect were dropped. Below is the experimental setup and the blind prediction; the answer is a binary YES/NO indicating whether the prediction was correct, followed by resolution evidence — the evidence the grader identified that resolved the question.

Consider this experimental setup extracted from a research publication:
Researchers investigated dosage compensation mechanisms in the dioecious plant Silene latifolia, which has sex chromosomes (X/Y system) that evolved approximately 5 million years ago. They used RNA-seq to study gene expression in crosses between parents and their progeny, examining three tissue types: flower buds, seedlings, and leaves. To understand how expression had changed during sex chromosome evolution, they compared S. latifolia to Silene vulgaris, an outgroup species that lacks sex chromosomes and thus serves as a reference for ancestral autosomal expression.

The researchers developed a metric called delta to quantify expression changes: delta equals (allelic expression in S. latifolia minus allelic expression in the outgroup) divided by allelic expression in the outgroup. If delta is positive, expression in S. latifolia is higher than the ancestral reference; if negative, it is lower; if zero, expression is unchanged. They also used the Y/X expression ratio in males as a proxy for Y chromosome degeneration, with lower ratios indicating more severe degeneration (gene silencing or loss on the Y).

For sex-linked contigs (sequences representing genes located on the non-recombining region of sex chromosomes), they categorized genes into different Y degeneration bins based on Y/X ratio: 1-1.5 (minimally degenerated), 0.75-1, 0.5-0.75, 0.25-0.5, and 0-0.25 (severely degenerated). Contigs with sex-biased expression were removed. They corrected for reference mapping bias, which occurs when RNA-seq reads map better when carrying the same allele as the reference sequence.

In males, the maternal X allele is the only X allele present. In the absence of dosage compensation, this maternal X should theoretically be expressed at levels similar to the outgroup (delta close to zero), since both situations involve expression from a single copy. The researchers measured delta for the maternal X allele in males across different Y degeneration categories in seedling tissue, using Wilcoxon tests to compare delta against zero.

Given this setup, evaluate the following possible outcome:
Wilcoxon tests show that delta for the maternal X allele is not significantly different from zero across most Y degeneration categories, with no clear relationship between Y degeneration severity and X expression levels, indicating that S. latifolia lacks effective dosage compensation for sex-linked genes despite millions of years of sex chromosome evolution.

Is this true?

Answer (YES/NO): NO